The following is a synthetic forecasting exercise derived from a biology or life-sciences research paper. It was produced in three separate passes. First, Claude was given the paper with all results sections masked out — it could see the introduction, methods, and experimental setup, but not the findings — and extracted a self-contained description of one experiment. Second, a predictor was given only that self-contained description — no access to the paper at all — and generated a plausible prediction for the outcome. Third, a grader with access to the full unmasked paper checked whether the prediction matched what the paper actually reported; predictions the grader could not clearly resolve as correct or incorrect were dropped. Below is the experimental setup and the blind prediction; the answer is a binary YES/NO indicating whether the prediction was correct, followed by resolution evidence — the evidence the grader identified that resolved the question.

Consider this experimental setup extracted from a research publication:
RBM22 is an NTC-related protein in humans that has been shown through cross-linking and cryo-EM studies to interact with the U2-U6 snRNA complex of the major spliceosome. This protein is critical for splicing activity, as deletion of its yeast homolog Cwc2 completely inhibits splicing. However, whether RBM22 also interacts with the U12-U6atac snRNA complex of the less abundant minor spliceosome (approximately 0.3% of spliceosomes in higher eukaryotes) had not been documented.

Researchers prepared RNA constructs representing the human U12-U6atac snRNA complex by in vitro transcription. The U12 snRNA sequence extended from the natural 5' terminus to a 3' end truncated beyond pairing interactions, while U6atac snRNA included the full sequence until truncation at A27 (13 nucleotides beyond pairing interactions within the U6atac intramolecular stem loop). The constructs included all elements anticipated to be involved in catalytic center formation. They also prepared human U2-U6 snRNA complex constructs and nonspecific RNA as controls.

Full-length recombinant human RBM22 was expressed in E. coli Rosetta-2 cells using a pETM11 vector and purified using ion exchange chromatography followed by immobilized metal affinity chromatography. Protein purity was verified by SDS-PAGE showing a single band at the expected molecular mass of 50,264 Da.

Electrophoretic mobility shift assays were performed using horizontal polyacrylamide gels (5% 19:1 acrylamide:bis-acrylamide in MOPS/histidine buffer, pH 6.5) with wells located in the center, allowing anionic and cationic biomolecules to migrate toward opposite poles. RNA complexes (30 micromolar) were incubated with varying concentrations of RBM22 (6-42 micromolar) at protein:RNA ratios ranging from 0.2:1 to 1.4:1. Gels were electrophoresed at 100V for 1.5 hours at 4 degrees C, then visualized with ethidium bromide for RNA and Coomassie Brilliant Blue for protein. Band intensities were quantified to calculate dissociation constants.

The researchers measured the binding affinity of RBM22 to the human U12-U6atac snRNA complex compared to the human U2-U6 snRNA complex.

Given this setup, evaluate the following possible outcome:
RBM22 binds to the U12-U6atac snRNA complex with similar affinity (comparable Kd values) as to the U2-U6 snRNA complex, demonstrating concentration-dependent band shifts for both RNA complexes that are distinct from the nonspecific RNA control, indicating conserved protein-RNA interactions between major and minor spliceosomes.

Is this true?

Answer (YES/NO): YES